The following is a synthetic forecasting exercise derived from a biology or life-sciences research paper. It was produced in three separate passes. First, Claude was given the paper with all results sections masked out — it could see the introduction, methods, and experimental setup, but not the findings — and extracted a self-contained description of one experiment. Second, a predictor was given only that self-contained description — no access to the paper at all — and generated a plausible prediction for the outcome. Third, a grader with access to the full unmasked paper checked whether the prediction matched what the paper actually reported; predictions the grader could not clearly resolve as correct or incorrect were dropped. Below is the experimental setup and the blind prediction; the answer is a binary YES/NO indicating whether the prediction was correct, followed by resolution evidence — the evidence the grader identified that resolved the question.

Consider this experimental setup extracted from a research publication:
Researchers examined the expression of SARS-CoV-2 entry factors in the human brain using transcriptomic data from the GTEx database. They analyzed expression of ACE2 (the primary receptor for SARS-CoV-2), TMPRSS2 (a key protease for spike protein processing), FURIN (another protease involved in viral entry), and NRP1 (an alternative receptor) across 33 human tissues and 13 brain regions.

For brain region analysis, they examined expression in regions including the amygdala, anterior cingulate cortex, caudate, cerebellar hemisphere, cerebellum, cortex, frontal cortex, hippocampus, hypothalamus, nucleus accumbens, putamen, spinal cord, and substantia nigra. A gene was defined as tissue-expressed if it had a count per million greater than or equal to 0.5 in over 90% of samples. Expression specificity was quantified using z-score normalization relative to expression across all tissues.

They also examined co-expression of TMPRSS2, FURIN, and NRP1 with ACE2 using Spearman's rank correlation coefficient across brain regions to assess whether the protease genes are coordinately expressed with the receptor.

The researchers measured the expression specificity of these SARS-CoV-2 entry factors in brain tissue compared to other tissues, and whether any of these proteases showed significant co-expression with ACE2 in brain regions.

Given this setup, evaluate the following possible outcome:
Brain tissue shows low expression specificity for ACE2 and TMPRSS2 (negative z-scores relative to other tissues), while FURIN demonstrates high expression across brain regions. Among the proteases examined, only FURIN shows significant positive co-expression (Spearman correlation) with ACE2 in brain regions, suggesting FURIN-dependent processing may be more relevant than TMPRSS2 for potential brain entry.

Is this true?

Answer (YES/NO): NO